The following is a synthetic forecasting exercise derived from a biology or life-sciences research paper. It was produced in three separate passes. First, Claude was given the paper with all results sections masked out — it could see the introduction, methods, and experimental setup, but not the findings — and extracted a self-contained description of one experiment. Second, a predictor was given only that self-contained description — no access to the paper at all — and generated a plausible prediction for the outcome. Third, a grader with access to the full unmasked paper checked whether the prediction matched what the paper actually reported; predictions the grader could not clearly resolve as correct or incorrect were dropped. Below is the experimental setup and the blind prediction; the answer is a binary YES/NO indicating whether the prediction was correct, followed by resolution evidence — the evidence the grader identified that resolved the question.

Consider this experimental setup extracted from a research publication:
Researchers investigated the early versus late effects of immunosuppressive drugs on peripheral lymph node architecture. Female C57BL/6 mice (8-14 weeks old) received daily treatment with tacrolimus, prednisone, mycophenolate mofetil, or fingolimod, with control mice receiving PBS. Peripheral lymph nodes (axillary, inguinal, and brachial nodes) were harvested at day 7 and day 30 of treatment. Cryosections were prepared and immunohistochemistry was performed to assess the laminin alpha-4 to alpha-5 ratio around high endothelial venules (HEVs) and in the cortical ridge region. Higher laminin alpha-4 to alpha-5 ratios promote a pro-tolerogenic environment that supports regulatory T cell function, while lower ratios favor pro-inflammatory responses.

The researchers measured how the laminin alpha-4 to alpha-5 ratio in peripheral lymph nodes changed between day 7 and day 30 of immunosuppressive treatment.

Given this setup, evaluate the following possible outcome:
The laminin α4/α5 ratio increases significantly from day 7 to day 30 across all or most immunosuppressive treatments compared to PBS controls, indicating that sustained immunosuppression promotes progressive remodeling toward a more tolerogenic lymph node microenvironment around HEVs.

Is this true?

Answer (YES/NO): NO